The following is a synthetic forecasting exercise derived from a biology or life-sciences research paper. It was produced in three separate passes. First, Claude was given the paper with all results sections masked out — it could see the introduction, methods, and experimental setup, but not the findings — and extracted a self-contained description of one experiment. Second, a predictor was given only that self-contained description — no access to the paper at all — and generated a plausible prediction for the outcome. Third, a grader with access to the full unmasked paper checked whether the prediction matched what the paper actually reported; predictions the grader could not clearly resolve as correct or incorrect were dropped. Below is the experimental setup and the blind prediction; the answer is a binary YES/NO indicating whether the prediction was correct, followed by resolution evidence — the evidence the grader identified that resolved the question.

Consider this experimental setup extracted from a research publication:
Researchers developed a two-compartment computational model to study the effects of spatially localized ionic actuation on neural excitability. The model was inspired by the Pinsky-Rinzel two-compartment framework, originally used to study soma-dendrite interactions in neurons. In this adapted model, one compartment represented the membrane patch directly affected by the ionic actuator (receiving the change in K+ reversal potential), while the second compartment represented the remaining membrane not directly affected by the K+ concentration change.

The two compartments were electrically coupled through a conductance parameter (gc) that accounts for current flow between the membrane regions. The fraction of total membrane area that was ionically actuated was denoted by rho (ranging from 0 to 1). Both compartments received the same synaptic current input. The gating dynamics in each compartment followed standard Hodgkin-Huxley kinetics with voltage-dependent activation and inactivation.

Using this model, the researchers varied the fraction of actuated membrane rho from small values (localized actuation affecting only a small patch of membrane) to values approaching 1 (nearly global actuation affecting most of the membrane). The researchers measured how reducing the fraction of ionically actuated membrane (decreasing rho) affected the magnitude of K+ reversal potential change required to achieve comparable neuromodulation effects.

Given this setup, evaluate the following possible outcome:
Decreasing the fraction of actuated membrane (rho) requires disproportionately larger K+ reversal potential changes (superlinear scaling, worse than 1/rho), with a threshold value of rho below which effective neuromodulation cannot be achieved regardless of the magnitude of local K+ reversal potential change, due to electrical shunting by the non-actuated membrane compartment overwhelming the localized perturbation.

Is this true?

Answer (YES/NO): NO